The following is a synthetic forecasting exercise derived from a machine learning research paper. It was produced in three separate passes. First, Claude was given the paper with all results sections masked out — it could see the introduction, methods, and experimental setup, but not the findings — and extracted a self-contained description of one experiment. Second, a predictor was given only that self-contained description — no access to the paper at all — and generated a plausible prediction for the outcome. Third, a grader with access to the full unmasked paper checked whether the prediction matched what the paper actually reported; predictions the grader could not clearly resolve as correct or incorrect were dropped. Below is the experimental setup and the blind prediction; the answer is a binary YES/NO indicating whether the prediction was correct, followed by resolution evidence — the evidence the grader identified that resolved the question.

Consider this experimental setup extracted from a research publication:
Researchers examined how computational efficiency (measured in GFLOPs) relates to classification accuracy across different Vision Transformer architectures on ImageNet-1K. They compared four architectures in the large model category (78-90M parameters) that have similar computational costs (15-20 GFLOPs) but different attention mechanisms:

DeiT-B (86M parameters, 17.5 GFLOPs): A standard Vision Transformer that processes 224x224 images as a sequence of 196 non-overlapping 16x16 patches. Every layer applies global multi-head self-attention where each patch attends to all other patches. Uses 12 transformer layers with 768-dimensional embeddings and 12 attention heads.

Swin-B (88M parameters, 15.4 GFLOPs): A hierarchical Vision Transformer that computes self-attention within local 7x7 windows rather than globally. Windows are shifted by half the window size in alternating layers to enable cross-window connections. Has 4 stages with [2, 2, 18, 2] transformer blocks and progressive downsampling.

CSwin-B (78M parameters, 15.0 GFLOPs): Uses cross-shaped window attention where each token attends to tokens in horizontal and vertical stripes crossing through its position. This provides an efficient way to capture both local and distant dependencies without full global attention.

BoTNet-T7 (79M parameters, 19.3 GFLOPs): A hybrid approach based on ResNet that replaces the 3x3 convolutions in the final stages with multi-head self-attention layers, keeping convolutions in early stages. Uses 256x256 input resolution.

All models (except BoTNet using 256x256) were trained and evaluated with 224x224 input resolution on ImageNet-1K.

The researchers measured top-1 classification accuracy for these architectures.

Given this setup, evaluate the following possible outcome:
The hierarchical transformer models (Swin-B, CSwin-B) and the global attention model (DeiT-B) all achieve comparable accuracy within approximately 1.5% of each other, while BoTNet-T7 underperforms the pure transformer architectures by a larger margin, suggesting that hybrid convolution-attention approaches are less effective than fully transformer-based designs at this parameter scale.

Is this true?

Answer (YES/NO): NO